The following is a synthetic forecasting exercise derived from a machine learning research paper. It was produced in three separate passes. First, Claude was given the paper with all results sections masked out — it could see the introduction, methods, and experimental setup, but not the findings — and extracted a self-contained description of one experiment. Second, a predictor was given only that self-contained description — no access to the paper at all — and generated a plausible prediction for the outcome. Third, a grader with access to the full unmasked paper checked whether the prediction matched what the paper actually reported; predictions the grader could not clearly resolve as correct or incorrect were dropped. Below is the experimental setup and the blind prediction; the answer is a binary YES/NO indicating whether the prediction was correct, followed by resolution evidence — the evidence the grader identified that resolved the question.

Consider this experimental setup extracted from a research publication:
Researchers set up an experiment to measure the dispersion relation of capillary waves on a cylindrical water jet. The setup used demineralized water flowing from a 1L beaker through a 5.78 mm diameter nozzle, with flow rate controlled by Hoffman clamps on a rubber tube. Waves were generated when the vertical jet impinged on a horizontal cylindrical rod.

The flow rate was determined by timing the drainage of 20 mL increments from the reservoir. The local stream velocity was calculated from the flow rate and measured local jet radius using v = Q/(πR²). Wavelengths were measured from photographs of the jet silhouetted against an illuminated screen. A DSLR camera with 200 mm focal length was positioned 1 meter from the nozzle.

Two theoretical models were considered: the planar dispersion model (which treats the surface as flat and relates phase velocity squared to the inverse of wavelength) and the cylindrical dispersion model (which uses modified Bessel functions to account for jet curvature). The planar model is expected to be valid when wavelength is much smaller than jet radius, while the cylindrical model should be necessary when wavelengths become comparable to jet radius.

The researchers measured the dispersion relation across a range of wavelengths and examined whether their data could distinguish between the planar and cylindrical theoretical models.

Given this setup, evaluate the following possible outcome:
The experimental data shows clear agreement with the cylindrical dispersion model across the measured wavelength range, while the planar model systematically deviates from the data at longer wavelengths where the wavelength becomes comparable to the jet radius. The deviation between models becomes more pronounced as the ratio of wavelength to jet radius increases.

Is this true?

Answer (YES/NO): NO